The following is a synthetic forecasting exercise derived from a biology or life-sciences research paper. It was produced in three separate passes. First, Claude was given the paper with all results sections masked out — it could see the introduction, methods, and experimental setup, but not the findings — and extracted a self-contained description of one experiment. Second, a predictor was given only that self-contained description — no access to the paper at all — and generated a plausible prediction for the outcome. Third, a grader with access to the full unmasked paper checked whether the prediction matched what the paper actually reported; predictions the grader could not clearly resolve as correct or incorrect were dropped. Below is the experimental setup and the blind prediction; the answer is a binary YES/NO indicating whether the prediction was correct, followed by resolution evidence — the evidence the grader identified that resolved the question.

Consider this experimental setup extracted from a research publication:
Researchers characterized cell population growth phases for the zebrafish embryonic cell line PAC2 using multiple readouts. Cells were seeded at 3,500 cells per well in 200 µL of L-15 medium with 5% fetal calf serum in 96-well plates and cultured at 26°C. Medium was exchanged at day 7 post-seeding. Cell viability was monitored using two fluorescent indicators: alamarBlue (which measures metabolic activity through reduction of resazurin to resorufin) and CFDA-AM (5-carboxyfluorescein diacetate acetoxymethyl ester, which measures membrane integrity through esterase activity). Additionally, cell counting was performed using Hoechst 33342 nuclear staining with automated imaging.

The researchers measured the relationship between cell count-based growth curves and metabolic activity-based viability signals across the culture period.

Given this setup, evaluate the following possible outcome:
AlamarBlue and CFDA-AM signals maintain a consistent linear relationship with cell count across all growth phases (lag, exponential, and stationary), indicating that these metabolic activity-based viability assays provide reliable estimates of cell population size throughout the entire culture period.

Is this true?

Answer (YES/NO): NO